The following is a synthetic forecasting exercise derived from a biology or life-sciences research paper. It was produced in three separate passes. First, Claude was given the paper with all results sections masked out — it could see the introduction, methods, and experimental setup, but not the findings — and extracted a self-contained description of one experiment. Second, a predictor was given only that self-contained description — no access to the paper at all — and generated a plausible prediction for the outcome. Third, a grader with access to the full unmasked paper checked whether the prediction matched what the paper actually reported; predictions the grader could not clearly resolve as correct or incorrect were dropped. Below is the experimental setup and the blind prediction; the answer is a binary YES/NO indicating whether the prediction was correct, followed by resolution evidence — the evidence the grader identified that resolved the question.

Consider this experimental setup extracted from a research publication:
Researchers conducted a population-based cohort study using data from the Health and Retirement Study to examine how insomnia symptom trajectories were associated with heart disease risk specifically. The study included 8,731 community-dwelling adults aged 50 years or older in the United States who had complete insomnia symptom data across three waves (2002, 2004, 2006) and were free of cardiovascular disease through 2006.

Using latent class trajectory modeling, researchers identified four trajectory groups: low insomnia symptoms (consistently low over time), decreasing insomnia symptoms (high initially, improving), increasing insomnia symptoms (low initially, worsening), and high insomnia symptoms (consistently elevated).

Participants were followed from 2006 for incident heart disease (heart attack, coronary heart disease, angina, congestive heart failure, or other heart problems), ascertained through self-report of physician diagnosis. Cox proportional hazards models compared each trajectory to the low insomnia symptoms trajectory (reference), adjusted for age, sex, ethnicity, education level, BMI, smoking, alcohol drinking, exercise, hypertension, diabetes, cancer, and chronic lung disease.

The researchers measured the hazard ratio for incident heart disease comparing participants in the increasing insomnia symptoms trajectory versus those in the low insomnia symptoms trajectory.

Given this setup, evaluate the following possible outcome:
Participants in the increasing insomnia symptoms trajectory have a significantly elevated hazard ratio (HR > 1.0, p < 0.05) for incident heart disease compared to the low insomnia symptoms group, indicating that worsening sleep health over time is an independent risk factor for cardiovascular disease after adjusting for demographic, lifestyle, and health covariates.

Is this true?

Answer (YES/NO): YES